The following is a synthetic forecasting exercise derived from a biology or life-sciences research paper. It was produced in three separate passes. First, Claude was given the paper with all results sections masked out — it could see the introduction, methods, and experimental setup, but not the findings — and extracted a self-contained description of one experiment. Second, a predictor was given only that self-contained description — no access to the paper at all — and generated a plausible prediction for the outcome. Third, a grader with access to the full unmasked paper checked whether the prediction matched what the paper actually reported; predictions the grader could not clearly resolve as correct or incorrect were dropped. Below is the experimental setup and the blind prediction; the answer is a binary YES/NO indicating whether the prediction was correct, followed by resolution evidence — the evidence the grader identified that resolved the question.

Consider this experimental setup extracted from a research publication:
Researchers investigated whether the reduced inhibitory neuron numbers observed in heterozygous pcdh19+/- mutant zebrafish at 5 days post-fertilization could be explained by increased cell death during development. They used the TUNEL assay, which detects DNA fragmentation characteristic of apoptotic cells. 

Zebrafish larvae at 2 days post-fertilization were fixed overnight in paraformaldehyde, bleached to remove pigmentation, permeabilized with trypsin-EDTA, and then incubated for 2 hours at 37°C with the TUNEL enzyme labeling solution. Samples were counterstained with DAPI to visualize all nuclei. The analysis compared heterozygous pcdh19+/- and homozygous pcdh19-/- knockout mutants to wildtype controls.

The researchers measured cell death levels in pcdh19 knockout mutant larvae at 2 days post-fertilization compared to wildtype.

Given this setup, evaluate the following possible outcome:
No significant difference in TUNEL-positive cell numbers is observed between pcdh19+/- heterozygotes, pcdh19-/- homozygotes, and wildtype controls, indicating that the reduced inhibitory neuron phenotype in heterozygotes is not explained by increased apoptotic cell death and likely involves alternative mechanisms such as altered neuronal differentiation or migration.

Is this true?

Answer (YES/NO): YES